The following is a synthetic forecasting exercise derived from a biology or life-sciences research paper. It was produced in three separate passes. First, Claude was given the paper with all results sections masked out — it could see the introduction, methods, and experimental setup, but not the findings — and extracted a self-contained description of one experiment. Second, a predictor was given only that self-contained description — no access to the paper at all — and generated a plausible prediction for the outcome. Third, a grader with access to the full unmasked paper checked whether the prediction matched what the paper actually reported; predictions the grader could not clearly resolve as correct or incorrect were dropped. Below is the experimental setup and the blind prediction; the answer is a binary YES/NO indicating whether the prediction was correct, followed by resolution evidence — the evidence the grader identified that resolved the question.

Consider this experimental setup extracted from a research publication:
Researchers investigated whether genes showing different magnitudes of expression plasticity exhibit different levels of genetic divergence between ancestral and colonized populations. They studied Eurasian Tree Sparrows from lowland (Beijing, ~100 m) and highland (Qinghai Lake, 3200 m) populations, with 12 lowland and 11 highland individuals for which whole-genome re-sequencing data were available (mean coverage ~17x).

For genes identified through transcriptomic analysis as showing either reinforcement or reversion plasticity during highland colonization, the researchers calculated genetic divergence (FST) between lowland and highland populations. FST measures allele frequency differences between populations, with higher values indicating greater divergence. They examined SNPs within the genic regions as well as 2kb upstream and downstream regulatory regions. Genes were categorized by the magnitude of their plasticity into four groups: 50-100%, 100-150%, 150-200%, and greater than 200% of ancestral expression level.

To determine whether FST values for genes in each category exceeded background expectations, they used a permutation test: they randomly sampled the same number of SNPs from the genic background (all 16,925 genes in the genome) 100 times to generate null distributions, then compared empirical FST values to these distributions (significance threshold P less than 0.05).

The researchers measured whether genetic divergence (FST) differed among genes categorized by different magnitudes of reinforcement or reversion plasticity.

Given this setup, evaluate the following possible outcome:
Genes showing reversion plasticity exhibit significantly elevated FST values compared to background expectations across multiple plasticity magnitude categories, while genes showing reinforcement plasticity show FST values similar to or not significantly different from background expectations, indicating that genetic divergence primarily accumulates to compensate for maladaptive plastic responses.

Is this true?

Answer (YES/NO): NO